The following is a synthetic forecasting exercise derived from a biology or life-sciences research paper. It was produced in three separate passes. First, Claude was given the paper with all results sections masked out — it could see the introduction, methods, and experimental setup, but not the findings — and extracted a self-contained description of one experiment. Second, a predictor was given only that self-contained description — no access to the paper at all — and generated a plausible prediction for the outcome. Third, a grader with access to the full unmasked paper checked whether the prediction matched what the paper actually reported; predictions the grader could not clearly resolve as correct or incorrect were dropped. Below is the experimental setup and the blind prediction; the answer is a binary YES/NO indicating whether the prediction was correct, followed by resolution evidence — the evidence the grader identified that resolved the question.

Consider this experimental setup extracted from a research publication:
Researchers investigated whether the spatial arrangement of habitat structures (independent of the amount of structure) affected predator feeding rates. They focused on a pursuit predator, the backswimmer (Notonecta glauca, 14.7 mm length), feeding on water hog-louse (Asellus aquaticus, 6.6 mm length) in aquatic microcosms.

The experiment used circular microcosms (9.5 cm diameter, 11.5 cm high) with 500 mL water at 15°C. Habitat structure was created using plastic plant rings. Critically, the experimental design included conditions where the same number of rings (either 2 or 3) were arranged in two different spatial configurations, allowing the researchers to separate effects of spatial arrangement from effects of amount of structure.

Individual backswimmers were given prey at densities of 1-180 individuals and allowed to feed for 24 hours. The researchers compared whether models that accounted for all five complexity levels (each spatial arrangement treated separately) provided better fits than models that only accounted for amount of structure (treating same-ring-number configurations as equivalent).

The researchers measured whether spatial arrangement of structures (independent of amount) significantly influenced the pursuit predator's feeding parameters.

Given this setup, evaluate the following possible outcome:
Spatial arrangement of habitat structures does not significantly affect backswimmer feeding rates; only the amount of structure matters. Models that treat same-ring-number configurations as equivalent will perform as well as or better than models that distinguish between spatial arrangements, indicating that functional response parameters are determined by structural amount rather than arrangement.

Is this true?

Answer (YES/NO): NO